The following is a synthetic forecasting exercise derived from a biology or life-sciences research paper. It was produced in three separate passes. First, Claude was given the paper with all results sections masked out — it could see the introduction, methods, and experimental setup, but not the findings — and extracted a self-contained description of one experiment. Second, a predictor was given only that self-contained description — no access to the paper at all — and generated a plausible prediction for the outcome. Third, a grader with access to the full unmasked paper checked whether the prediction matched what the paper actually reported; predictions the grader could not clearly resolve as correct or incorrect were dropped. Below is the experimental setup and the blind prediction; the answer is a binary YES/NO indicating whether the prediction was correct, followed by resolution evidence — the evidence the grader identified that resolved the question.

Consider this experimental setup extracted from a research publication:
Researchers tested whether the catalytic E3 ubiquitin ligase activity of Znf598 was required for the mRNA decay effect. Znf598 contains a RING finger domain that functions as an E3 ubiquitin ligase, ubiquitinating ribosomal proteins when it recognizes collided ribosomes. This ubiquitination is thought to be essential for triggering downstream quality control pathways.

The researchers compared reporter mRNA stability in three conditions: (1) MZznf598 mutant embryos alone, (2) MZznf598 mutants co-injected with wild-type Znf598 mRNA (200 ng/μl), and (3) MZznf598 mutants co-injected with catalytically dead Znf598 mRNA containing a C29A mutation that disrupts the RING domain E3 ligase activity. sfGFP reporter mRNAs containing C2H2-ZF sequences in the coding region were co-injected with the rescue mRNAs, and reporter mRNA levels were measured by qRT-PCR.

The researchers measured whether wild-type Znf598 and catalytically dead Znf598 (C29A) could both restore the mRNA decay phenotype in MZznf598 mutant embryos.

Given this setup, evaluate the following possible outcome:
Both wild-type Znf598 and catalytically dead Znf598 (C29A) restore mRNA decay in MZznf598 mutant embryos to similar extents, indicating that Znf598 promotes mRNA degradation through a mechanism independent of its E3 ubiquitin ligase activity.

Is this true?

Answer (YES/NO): NO